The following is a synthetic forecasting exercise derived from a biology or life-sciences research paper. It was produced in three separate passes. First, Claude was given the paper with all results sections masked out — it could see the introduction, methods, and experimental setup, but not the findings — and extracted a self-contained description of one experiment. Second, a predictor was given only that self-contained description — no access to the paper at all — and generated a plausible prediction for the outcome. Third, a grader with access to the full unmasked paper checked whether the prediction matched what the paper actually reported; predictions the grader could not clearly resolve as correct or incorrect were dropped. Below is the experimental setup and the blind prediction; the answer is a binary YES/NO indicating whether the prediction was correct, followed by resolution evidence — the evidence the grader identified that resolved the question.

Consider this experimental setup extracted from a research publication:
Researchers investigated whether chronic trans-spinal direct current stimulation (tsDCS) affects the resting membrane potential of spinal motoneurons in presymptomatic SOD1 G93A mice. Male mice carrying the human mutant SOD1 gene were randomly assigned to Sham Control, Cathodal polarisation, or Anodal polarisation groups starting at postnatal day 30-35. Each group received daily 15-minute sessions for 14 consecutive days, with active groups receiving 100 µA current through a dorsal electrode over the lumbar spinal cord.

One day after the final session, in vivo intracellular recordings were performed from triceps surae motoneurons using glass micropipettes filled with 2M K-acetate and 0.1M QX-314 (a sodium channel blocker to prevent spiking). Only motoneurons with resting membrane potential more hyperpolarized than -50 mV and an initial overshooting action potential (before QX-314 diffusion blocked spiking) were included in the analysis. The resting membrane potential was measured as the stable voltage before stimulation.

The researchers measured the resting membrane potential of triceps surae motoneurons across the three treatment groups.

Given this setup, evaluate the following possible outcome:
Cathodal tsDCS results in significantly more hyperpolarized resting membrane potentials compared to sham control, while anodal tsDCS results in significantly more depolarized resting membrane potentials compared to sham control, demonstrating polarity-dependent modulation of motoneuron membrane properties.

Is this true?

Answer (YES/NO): NO